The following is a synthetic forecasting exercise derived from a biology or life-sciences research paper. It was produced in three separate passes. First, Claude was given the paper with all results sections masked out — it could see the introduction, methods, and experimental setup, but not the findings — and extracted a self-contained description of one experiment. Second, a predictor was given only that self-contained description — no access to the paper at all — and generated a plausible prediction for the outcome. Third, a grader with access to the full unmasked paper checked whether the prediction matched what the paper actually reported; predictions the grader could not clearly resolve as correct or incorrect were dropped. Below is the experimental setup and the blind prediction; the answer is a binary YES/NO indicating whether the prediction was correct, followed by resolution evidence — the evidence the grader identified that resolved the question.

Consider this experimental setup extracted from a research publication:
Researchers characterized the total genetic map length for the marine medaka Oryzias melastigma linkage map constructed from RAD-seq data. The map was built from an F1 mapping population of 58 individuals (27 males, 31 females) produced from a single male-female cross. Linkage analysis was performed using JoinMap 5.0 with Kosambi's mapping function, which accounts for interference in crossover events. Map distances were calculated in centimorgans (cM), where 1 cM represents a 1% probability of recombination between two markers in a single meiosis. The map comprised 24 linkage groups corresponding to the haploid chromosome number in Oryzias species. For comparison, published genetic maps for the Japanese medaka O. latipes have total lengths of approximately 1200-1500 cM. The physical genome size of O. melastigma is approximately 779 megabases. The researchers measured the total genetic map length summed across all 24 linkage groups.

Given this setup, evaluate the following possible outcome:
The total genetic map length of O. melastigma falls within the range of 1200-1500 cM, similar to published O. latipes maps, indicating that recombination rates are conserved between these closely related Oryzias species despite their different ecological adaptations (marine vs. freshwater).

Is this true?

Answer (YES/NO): NO